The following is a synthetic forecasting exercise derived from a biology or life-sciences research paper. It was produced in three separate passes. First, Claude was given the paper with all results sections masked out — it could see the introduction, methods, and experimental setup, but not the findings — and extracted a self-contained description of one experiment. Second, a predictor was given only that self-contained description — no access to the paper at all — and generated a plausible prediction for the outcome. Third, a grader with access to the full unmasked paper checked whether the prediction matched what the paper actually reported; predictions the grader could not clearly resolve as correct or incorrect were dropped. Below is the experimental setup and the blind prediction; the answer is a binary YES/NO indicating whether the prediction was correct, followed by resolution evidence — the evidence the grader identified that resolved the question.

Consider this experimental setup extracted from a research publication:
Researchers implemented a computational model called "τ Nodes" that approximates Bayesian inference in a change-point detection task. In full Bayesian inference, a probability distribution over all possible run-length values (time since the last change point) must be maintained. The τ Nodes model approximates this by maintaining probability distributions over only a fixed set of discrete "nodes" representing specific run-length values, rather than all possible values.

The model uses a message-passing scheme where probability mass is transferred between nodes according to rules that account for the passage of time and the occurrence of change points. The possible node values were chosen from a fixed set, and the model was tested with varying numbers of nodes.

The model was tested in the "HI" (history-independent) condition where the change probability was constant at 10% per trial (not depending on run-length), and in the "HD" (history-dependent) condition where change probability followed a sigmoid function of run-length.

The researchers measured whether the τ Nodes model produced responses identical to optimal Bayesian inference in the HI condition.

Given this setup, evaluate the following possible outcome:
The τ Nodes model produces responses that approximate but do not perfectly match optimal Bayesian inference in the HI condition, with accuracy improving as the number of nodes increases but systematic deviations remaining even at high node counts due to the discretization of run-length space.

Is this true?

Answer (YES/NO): NO